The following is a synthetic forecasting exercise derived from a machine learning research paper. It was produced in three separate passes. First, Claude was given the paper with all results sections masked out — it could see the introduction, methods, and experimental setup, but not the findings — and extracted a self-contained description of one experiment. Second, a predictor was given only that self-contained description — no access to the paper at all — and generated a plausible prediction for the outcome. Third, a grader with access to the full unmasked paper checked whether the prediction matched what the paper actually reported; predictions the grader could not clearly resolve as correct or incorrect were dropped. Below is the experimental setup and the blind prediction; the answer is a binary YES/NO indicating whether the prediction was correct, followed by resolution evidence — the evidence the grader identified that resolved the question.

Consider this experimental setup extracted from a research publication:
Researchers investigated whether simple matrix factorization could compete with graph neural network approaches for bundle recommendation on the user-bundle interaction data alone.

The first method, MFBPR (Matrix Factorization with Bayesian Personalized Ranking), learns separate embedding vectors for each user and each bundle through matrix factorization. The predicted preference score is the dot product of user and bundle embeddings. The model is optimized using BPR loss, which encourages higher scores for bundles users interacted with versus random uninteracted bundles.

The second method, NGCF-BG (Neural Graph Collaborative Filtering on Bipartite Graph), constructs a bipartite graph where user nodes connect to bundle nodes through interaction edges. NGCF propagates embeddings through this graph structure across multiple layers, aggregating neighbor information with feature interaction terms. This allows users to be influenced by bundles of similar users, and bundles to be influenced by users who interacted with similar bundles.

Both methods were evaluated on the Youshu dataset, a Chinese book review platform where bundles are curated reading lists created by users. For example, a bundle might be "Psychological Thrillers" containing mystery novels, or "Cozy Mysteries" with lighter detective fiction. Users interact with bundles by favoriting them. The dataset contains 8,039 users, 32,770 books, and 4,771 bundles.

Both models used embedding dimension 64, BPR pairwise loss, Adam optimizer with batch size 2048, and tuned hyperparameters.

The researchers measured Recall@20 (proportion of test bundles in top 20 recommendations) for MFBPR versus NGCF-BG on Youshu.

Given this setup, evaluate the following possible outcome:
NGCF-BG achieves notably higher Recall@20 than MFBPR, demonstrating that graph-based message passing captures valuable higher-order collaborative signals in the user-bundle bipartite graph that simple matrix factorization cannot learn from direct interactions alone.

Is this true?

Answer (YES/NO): NO